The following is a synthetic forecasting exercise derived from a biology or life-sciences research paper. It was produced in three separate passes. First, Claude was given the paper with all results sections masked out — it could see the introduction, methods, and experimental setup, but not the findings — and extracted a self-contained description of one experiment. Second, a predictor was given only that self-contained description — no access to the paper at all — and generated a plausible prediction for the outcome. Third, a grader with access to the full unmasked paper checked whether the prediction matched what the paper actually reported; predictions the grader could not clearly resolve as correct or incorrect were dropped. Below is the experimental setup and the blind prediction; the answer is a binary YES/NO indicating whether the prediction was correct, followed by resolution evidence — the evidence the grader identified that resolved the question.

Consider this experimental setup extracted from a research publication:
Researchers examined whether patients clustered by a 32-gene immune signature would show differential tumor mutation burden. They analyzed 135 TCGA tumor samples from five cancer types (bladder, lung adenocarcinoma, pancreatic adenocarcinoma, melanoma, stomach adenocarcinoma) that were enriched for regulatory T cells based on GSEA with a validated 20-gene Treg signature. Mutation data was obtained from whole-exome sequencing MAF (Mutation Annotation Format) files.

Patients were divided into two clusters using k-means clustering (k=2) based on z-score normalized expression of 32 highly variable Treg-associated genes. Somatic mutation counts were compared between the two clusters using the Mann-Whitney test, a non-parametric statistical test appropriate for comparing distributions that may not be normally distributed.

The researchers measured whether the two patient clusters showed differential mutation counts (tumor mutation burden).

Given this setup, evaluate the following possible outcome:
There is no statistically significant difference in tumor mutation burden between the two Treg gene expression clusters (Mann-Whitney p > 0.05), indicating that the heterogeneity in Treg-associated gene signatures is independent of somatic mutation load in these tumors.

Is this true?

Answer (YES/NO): YES